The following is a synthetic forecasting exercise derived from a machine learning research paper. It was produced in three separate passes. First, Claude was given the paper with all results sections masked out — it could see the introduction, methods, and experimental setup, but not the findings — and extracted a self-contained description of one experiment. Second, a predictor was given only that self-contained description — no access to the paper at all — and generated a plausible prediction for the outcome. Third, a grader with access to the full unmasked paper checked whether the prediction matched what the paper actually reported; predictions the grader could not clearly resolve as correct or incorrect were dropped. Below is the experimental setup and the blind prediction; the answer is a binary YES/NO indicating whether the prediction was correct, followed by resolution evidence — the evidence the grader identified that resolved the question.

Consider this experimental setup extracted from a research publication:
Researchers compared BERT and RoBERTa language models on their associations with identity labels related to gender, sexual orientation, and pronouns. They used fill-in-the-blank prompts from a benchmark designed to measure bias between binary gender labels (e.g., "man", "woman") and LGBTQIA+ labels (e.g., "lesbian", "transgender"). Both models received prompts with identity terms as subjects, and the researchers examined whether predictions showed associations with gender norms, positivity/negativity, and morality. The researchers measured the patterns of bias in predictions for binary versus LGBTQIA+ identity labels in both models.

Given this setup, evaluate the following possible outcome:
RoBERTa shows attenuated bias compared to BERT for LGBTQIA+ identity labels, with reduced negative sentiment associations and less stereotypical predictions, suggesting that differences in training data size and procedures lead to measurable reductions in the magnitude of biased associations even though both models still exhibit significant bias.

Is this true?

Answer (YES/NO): NO